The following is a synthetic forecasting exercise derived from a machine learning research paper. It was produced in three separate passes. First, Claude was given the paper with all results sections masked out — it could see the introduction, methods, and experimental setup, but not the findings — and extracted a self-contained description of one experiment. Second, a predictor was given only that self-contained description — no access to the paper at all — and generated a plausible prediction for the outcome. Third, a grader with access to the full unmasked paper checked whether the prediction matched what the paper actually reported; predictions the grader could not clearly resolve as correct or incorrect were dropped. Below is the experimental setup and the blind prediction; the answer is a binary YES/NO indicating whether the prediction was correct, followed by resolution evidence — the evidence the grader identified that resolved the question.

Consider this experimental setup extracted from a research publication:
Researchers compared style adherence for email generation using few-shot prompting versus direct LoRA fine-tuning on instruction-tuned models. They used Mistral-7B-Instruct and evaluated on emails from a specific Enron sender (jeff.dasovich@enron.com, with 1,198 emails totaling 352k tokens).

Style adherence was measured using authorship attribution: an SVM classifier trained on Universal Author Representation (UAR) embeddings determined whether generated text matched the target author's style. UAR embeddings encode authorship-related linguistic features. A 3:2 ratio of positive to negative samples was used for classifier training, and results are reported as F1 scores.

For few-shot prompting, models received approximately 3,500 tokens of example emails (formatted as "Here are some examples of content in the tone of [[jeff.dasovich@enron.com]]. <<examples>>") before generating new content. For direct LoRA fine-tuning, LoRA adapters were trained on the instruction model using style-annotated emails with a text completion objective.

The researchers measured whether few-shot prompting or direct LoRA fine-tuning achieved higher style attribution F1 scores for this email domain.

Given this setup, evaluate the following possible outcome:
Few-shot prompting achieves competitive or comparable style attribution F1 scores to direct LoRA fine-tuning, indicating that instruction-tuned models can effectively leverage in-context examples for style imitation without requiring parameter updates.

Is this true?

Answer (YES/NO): YES